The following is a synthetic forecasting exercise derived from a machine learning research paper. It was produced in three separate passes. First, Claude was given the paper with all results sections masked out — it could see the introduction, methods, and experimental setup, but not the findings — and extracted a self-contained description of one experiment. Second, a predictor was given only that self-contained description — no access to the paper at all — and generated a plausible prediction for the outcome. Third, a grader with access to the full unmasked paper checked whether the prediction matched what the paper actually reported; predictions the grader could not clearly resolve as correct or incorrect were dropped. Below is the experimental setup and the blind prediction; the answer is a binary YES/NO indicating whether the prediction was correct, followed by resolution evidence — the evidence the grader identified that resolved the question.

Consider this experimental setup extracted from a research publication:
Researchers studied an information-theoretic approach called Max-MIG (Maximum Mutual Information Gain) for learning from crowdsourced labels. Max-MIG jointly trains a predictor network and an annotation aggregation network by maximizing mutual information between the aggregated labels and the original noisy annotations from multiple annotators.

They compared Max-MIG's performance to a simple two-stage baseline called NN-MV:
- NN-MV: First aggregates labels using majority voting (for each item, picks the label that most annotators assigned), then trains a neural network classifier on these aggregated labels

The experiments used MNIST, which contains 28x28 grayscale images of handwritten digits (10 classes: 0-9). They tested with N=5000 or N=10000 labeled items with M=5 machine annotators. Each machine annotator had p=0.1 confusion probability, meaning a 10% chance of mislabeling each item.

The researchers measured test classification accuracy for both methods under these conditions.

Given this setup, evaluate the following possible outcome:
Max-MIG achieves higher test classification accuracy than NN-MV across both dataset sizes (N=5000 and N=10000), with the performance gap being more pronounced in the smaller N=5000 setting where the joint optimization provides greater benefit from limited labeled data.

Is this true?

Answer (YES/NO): NO